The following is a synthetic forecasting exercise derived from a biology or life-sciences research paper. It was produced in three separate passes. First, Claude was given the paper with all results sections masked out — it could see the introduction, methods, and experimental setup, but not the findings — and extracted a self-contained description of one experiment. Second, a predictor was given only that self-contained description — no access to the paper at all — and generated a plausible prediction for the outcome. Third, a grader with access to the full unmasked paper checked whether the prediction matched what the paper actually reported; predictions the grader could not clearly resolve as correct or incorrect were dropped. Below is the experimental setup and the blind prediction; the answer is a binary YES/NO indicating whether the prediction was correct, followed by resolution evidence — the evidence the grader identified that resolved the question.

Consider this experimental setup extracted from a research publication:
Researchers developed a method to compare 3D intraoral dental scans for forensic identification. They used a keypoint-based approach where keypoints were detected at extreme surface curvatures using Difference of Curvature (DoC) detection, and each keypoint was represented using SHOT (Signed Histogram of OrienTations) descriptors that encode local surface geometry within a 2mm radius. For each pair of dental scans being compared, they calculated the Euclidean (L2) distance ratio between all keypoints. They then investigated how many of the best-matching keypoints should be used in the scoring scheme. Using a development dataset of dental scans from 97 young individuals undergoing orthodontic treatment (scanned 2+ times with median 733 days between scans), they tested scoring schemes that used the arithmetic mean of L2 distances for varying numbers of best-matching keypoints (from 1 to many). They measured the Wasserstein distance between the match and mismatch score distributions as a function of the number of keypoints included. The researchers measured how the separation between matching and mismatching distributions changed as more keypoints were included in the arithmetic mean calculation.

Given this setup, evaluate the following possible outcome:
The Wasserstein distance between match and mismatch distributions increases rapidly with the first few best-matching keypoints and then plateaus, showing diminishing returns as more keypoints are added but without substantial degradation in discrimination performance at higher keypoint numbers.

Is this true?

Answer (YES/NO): NO